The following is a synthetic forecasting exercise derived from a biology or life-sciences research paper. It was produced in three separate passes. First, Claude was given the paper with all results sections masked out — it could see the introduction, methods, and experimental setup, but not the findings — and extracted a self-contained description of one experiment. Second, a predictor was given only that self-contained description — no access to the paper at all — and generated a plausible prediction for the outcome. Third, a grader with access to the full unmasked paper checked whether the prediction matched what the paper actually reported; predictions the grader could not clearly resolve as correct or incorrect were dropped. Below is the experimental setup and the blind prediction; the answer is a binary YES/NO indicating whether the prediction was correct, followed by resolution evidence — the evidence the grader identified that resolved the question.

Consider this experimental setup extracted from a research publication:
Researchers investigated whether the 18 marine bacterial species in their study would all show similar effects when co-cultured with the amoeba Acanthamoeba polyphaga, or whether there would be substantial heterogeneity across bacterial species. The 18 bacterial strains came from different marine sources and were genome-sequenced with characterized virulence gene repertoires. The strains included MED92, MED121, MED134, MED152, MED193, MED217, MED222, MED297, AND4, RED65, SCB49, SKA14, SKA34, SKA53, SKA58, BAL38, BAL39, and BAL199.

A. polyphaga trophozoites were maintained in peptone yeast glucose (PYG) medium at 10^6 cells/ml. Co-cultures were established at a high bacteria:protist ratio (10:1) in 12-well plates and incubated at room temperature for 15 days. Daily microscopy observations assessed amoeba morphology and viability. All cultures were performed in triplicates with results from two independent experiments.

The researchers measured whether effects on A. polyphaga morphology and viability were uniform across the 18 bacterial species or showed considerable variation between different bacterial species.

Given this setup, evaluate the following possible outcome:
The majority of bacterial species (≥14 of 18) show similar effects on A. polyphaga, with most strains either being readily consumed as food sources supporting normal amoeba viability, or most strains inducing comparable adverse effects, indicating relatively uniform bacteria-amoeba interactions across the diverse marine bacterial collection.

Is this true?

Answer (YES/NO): NO